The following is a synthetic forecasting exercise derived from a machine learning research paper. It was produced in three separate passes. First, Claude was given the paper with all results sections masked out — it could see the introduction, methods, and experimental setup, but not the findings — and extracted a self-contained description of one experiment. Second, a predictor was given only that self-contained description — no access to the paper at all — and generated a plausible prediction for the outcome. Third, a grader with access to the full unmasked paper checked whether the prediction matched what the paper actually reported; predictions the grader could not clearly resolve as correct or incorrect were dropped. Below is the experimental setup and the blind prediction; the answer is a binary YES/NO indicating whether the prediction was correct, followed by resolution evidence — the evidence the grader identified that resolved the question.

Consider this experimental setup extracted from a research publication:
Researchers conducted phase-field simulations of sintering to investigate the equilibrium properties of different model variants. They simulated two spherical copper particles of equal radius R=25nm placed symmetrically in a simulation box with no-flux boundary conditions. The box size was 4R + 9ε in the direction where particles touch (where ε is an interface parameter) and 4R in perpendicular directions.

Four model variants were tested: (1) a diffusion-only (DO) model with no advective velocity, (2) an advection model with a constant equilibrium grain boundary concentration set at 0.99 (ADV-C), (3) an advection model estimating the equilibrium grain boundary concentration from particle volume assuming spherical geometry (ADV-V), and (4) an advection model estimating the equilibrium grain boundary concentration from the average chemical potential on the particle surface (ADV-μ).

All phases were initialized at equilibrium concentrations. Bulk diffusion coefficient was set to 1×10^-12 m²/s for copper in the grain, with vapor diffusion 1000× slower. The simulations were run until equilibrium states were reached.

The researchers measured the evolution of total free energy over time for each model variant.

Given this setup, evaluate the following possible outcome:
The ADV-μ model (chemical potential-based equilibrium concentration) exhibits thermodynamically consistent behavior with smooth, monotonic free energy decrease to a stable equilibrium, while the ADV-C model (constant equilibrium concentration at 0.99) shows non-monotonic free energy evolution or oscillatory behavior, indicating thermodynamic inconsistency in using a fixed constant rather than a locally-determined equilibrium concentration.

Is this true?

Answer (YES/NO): YES